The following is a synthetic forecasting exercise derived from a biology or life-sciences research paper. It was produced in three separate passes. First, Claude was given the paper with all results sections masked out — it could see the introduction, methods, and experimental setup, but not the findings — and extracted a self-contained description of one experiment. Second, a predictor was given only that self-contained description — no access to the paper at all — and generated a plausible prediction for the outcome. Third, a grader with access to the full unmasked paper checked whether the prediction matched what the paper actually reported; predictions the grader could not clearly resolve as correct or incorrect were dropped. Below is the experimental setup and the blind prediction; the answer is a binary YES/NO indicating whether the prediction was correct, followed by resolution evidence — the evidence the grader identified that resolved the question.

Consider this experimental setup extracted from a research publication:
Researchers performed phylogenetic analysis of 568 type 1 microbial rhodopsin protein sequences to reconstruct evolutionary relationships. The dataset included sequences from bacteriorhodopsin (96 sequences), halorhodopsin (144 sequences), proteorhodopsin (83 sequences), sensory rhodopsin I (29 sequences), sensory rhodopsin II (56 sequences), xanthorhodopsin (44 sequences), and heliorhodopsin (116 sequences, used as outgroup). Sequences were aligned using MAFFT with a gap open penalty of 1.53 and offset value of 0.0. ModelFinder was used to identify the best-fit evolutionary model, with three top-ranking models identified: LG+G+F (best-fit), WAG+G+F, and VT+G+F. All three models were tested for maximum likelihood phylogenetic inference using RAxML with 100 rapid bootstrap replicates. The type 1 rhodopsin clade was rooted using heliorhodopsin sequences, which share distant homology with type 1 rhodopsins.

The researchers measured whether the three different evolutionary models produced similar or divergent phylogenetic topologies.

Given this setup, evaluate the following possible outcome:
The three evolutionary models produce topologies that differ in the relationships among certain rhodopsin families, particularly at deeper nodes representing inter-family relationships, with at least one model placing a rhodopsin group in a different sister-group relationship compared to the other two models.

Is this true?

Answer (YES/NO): NO